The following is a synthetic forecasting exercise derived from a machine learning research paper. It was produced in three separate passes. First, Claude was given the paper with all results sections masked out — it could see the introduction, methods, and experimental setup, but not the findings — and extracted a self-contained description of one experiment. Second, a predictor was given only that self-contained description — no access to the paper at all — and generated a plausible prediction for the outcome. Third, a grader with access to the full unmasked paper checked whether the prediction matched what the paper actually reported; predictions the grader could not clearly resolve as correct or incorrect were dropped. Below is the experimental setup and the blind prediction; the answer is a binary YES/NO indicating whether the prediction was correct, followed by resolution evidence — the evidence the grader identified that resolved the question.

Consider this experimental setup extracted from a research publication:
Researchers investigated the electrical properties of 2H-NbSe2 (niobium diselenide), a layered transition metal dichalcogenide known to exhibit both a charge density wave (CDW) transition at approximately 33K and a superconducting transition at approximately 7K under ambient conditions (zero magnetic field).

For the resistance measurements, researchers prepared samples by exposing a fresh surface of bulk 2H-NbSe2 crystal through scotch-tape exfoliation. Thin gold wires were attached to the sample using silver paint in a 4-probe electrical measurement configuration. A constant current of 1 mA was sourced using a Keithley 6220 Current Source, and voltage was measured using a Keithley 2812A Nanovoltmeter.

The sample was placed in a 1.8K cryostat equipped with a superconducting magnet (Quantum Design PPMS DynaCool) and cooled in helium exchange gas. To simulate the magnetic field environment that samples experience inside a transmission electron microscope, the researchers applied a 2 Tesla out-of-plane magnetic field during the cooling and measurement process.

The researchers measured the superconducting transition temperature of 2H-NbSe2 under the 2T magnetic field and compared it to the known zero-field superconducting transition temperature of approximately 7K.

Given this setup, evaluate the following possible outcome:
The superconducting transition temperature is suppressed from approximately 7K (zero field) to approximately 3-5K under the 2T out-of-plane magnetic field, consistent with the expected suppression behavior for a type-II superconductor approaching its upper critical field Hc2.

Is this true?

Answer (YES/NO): YES